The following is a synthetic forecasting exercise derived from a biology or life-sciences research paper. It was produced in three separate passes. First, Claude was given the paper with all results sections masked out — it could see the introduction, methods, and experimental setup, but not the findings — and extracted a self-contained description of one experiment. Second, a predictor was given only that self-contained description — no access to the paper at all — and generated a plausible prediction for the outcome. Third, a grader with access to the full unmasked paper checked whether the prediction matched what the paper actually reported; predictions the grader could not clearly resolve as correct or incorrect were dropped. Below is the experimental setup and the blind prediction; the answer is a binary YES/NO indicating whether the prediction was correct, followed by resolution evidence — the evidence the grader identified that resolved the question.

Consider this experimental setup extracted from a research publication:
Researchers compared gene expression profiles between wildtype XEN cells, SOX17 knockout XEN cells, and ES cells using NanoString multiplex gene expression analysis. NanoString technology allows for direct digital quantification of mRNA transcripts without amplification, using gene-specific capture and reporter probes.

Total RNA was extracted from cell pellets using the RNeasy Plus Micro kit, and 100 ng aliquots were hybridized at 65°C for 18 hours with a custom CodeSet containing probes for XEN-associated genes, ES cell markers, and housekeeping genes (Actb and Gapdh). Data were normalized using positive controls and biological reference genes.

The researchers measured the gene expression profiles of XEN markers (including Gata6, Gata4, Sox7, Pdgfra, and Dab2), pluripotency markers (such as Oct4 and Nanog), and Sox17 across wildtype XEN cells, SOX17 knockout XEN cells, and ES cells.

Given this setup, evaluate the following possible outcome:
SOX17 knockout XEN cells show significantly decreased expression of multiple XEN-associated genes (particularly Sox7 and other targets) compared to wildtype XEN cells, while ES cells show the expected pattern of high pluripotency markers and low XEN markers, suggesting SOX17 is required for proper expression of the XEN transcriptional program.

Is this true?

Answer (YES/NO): NO